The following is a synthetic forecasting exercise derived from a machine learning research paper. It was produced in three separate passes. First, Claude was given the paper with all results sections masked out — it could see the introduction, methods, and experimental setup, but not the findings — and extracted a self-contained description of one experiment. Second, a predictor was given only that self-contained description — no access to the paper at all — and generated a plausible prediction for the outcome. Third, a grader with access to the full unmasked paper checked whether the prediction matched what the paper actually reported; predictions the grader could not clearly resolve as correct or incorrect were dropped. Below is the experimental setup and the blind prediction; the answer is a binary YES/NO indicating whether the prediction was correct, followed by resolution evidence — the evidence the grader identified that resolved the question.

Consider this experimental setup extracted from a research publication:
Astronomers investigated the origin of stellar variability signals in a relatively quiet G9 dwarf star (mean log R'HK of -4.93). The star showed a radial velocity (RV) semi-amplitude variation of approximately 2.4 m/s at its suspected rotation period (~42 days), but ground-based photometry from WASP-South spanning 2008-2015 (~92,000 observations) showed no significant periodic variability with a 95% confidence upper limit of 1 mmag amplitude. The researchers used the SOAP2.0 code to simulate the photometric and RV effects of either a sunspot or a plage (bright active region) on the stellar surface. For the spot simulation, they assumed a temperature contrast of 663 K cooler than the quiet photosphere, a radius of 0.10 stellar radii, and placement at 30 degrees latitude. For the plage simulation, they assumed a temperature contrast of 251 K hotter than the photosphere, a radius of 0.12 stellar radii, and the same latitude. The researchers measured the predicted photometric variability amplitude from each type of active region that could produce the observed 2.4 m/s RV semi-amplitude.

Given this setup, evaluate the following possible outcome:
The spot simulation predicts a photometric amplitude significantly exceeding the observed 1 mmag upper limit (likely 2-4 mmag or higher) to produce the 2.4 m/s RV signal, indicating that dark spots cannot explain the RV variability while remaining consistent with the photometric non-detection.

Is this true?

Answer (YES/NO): YES